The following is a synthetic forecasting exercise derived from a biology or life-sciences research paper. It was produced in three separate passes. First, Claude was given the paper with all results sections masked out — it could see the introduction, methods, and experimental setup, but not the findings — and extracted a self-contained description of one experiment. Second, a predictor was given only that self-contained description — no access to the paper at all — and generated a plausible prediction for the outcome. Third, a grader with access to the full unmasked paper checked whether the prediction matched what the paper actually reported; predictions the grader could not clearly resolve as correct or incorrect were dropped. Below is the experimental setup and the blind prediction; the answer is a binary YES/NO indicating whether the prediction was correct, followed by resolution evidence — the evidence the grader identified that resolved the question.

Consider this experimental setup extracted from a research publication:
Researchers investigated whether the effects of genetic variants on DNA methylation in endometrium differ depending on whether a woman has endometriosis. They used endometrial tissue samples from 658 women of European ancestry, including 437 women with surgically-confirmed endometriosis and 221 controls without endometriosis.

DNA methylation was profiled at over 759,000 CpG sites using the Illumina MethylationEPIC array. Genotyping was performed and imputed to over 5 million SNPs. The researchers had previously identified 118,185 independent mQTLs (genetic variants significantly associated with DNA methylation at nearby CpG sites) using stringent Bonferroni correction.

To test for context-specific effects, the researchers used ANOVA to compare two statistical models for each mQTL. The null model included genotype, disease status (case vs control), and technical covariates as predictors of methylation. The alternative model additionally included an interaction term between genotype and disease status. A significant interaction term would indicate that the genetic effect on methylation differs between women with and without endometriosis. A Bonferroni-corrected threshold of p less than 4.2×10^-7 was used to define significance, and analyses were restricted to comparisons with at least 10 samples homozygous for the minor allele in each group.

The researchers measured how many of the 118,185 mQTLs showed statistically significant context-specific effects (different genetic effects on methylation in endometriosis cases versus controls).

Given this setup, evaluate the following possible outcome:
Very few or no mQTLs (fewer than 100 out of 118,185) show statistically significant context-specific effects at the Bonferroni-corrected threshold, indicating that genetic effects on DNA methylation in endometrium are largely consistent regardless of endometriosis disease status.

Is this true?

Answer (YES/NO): YES